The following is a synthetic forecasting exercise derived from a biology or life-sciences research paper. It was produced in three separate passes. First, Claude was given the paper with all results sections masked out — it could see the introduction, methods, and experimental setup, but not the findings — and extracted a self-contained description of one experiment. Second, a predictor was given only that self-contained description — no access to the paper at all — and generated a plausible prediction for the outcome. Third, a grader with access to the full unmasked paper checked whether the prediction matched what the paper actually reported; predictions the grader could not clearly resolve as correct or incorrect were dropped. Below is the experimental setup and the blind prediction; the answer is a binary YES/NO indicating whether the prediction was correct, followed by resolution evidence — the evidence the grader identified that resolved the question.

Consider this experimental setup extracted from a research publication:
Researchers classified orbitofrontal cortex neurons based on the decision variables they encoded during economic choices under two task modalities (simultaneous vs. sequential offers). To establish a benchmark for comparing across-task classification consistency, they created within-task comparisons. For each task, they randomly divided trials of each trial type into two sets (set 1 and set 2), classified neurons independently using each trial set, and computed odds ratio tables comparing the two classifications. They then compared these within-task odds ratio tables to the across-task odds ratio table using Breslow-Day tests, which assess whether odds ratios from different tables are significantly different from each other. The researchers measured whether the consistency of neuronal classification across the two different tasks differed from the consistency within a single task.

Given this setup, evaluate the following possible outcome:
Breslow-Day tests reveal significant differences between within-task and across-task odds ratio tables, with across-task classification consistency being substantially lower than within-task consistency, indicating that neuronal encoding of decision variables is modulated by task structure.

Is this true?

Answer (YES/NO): NO